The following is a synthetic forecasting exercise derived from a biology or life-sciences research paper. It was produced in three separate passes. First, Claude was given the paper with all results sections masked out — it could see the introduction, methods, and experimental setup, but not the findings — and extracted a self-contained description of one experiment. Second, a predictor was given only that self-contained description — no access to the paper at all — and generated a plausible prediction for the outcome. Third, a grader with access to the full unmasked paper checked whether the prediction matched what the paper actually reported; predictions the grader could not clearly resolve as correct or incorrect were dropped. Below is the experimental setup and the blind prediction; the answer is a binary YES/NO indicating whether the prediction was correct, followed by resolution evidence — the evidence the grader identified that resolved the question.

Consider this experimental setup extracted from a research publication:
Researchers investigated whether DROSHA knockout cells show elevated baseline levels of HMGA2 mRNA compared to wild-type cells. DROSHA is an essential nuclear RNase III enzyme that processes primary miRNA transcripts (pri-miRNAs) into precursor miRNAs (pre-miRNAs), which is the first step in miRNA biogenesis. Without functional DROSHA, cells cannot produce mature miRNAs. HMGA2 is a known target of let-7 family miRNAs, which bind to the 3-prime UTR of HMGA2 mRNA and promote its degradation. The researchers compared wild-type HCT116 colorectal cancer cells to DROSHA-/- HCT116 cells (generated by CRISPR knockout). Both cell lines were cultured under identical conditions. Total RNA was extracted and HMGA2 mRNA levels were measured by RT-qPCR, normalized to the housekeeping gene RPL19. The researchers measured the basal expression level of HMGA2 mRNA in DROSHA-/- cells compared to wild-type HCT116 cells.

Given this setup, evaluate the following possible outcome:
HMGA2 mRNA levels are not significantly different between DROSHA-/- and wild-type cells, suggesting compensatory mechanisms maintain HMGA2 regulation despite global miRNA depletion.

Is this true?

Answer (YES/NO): NO